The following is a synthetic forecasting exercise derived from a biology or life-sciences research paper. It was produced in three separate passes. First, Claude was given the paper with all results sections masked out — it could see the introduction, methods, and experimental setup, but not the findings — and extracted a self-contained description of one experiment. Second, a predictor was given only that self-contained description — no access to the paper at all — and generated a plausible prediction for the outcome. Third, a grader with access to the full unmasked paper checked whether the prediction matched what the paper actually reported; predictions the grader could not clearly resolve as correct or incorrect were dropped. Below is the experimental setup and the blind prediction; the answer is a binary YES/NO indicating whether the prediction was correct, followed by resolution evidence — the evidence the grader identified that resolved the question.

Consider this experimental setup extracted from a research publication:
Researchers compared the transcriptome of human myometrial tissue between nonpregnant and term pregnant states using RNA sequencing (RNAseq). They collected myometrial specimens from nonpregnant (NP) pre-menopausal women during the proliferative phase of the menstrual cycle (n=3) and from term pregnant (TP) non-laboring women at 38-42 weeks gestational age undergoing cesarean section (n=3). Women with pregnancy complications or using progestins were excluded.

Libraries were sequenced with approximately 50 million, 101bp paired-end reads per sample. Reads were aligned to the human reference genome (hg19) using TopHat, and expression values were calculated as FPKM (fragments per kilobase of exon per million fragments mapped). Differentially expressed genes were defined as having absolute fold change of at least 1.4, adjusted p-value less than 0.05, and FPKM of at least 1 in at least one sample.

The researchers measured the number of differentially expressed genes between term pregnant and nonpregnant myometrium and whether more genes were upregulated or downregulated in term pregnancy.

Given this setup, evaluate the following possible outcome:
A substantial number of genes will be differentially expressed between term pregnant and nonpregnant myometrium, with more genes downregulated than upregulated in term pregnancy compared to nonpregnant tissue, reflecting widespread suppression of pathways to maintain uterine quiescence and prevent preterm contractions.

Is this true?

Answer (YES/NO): NO